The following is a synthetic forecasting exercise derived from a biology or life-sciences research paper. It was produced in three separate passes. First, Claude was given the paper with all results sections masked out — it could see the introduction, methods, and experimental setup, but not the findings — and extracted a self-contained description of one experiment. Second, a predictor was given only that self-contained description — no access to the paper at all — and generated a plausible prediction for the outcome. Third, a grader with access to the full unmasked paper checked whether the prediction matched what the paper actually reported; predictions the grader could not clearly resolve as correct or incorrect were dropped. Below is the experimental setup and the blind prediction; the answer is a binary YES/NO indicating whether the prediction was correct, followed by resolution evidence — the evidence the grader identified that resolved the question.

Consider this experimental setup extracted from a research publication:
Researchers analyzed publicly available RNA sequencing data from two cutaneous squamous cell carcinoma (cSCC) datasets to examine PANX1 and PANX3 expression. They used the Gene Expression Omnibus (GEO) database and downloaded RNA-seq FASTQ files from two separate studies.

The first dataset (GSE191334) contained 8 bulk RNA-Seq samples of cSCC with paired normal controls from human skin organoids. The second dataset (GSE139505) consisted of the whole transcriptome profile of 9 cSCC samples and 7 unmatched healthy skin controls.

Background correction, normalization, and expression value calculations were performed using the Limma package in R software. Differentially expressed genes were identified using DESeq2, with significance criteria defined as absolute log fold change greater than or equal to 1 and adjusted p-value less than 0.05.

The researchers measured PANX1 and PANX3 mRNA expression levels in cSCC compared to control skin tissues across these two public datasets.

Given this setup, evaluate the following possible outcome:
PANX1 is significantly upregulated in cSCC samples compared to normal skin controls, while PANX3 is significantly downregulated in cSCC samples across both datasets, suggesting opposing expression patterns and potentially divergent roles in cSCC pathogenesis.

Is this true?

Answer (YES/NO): NO